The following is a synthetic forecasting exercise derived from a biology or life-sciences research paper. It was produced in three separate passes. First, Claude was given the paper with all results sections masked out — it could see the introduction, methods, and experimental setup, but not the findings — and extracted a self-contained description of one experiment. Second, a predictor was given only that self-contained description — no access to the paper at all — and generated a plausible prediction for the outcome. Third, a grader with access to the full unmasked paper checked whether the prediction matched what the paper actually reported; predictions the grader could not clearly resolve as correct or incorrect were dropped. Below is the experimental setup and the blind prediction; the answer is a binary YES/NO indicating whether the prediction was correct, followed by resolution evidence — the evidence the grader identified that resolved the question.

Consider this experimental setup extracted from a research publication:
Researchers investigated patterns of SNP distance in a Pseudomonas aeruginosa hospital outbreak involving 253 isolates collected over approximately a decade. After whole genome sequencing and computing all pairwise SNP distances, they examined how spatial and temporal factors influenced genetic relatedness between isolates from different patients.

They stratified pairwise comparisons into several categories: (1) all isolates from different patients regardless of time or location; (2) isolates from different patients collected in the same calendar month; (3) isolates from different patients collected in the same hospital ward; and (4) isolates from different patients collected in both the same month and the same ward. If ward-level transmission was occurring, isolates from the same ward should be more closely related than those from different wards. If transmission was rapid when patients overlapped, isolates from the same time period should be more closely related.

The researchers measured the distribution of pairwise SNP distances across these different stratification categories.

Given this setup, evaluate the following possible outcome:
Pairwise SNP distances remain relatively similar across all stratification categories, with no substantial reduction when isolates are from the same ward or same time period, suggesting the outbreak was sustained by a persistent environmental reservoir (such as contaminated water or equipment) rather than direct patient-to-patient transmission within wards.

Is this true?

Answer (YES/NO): NO